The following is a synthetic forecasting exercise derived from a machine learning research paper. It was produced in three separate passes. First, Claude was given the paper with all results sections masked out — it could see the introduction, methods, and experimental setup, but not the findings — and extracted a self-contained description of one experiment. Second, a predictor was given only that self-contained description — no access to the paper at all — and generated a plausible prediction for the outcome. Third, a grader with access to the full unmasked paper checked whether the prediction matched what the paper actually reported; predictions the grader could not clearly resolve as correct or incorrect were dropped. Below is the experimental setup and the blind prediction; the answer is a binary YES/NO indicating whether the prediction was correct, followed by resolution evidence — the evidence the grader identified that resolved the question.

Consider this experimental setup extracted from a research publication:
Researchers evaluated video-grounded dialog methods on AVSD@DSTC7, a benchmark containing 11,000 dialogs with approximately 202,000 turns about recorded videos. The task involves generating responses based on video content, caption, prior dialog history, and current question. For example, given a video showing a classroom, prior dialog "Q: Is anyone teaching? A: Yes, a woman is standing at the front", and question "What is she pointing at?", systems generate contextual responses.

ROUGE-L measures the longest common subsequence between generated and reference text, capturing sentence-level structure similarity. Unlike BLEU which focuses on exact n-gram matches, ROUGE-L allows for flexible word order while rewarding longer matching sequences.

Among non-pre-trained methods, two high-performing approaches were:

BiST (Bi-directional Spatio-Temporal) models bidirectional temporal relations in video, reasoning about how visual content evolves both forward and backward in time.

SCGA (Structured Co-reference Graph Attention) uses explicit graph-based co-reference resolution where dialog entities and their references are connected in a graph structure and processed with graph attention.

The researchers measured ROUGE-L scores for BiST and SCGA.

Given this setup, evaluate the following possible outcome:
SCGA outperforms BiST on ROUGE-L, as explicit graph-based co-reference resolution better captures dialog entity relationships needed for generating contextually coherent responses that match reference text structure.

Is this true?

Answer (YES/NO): NO